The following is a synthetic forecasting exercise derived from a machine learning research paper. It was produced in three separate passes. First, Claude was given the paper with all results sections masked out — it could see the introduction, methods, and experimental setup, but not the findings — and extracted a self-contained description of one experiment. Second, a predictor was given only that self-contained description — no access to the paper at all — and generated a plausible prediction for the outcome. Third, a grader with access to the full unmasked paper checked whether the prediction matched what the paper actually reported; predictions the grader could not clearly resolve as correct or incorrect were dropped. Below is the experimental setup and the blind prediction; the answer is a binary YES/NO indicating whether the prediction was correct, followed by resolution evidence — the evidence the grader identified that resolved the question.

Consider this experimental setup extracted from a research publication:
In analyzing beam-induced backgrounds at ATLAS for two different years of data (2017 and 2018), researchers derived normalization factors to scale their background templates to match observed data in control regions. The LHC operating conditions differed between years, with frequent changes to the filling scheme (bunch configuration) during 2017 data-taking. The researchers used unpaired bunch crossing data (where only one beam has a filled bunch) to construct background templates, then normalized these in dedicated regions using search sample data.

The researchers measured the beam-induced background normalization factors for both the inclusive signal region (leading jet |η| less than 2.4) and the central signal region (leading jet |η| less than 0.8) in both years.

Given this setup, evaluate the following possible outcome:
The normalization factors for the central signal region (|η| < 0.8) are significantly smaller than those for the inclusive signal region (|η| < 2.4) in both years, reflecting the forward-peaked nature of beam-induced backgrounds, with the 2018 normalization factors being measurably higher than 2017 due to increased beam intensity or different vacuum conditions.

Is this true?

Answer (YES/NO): NO